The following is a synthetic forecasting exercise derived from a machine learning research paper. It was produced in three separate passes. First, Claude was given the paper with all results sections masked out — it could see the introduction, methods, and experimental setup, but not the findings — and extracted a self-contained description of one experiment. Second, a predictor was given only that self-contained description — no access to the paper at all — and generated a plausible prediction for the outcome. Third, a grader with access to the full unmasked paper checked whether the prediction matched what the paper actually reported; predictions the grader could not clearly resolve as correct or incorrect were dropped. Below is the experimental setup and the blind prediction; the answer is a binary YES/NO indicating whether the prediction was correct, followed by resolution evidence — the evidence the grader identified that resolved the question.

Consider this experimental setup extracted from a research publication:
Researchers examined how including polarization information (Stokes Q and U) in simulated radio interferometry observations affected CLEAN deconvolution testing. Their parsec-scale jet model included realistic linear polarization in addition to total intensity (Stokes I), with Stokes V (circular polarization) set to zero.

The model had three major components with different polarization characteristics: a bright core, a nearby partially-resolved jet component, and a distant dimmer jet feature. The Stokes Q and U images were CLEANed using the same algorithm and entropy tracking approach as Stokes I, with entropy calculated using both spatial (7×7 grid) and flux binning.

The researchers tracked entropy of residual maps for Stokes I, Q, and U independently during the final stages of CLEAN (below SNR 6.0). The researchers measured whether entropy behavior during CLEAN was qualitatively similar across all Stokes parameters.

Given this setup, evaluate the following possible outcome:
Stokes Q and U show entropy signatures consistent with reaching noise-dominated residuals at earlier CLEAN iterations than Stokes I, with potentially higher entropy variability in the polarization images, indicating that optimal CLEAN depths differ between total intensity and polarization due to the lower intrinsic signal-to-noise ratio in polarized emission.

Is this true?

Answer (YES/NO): NO